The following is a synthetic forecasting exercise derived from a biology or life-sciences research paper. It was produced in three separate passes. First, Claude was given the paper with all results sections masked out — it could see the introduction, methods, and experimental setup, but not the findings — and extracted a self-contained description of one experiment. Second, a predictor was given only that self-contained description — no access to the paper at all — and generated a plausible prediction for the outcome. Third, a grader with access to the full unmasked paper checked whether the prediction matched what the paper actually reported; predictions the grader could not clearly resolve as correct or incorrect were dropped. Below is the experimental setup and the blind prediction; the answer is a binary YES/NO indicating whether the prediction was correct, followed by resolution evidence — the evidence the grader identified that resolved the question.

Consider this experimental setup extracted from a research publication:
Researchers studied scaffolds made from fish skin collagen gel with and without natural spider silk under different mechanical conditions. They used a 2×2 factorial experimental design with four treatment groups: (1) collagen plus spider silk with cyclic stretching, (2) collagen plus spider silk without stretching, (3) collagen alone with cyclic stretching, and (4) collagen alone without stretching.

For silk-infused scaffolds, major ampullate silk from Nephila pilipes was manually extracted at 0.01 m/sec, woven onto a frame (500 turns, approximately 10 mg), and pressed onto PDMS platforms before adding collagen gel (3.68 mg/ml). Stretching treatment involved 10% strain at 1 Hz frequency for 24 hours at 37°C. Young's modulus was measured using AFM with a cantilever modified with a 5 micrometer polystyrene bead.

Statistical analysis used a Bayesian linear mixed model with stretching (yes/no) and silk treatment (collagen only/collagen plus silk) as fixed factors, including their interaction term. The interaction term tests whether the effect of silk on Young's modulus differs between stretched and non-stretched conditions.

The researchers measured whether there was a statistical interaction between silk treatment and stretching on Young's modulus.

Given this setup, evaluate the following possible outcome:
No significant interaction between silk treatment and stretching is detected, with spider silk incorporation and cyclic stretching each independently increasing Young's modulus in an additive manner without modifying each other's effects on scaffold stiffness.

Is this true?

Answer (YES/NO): NO